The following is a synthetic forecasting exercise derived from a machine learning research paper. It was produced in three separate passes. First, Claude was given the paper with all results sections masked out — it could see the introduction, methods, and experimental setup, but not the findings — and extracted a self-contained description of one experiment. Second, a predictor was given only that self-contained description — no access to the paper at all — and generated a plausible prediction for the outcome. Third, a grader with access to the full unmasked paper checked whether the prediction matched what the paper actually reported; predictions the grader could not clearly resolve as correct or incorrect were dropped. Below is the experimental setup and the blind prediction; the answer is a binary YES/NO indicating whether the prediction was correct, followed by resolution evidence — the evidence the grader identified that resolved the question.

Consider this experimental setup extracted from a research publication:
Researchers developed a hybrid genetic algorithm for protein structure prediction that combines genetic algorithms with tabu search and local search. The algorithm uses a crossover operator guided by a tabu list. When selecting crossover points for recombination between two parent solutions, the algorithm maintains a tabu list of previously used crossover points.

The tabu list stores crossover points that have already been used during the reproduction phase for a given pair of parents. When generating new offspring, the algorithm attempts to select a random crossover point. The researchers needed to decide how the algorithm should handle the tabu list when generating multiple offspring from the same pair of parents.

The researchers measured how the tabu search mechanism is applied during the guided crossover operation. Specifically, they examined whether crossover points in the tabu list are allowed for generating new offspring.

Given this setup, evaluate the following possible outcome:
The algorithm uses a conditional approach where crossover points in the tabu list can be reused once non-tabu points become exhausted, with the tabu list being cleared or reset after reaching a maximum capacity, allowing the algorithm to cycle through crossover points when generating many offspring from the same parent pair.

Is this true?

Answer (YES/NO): NO